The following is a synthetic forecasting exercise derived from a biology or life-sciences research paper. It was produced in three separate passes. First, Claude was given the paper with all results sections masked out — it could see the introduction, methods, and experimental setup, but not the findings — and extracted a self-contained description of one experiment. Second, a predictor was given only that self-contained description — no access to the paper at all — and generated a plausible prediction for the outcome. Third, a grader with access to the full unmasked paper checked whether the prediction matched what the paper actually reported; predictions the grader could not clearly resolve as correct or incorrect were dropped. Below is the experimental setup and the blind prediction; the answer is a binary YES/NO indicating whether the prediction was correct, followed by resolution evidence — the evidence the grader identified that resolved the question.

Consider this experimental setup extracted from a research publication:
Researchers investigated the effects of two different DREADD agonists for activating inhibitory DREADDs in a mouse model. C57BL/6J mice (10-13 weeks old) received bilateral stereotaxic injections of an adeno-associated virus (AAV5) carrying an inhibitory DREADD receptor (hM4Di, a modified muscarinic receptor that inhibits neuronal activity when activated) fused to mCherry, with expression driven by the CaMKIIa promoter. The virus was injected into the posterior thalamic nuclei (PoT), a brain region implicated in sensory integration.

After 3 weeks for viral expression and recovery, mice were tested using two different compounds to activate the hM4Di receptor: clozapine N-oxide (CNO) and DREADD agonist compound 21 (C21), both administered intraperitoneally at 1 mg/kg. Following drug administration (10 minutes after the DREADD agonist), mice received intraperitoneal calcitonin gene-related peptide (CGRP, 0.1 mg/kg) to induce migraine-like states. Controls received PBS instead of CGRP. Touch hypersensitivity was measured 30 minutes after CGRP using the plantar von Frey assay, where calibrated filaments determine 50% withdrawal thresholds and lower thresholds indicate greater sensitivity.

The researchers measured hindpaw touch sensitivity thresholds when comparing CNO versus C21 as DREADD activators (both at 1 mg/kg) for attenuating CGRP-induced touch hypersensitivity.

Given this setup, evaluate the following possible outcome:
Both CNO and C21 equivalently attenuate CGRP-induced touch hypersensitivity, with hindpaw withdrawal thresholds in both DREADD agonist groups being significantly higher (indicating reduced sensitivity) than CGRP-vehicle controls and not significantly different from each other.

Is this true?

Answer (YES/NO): NO